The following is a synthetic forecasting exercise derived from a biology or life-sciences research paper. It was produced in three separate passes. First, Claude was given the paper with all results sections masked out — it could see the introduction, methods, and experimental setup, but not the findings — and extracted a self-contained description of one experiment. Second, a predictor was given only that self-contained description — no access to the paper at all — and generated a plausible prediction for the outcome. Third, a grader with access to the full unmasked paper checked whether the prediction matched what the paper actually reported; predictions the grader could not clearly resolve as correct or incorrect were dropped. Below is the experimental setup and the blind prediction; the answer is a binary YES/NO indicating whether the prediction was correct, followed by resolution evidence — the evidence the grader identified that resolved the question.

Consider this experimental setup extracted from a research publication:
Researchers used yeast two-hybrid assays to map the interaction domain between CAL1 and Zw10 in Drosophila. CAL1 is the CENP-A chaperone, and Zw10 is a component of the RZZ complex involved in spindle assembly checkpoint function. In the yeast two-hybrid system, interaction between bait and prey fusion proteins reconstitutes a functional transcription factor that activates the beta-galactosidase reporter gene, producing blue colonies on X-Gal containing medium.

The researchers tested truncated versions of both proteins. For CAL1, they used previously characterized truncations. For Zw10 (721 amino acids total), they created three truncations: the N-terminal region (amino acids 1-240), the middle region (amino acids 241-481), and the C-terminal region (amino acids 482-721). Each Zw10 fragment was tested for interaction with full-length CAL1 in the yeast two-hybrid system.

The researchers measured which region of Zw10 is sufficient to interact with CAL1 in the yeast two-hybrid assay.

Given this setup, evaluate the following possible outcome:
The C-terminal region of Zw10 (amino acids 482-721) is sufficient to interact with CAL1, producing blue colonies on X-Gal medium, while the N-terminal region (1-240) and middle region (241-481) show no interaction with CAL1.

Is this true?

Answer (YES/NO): YES